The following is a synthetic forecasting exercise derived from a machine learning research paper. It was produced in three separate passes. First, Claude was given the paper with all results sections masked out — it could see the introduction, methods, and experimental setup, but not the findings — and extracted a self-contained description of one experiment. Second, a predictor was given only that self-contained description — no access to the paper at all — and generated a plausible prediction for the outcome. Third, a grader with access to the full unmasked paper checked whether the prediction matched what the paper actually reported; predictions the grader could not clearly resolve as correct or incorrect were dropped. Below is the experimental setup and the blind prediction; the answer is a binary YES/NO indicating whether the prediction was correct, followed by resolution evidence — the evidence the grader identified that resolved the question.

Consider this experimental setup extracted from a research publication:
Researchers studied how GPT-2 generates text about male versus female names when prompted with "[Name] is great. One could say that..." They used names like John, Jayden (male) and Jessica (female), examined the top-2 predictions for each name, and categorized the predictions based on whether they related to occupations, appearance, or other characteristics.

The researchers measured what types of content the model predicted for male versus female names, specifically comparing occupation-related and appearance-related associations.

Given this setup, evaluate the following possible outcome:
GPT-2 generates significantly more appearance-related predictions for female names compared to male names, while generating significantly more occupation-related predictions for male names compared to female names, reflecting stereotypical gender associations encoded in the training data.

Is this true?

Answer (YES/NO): YES